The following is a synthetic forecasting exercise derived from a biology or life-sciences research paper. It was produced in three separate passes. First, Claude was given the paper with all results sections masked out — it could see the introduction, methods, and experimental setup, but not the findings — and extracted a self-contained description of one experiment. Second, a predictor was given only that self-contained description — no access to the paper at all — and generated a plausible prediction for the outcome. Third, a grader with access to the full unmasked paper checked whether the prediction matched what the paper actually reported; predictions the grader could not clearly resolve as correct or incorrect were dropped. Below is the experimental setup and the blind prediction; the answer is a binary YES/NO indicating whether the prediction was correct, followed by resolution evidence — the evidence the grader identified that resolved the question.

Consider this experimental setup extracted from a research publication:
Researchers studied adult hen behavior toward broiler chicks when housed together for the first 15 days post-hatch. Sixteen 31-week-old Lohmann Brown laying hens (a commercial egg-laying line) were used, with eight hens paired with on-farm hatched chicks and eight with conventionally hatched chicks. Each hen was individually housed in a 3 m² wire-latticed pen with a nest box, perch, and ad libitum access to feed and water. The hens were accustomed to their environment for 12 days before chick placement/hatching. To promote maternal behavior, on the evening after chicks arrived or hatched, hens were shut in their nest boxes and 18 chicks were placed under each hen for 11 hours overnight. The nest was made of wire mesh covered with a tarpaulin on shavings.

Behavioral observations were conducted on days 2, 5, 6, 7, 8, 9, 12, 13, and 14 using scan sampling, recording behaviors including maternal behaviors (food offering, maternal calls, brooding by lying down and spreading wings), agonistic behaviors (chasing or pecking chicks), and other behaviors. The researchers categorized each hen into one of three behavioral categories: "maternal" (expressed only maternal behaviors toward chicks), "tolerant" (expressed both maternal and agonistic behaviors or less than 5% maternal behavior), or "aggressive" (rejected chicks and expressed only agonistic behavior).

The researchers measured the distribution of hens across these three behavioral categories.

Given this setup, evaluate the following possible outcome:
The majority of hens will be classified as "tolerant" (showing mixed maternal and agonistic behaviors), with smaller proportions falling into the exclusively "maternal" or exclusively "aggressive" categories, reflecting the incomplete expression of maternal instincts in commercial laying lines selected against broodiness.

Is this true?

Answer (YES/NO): NO